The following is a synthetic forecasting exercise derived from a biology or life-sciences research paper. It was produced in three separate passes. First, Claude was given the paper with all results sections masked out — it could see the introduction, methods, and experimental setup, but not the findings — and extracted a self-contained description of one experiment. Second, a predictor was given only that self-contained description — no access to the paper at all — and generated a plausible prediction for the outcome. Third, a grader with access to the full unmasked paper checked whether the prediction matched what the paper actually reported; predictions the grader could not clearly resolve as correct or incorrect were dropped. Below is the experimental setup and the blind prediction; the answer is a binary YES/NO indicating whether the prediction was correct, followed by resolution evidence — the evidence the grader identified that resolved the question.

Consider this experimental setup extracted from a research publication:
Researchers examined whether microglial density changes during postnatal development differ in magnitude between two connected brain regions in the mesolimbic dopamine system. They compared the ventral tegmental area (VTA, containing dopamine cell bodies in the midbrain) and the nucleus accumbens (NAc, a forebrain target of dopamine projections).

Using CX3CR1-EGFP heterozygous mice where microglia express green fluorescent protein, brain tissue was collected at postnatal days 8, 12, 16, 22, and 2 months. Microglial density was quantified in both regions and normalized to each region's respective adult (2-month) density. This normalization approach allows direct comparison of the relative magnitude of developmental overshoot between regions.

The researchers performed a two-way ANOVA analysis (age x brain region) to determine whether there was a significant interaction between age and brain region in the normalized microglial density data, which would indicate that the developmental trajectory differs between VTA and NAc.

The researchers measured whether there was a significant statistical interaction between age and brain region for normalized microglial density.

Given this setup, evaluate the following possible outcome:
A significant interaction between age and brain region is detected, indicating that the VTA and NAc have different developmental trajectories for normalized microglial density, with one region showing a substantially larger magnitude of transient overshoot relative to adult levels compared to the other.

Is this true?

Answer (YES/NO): YES